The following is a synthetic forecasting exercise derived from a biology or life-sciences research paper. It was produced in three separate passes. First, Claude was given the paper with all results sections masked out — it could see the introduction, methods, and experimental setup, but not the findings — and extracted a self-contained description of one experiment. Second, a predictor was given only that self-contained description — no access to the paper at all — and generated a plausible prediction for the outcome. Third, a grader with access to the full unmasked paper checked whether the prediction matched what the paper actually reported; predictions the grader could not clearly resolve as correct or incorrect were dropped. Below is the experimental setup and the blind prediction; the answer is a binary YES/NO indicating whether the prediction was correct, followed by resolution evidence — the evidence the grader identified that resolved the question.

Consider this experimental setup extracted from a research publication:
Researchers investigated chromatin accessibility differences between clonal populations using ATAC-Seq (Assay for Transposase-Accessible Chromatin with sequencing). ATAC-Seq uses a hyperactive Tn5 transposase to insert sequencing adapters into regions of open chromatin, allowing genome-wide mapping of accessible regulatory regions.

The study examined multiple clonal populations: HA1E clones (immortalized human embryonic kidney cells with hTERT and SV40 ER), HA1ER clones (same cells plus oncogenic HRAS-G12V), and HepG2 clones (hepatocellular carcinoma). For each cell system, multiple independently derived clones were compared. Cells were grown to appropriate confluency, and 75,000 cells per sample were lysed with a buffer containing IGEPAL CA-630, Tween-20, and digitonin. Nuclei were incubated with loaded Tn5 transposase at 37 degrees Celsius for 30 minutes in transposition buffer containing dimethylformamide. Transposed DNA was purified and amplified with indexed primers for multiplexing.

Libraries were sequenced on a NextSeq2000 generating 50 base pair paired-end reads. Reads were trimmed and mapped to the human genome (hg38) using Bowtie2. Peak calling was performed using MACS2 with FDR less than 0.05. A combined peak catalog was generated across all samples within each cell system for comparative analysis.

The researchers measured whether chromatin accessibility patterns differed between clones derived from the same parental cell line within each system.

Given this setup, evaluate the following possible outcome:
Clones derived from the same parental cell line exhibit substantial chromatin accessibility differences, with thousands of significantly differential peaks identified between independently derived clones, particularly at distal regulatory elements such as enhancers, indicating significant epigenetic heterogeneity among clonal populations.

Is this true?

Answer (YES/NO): NO